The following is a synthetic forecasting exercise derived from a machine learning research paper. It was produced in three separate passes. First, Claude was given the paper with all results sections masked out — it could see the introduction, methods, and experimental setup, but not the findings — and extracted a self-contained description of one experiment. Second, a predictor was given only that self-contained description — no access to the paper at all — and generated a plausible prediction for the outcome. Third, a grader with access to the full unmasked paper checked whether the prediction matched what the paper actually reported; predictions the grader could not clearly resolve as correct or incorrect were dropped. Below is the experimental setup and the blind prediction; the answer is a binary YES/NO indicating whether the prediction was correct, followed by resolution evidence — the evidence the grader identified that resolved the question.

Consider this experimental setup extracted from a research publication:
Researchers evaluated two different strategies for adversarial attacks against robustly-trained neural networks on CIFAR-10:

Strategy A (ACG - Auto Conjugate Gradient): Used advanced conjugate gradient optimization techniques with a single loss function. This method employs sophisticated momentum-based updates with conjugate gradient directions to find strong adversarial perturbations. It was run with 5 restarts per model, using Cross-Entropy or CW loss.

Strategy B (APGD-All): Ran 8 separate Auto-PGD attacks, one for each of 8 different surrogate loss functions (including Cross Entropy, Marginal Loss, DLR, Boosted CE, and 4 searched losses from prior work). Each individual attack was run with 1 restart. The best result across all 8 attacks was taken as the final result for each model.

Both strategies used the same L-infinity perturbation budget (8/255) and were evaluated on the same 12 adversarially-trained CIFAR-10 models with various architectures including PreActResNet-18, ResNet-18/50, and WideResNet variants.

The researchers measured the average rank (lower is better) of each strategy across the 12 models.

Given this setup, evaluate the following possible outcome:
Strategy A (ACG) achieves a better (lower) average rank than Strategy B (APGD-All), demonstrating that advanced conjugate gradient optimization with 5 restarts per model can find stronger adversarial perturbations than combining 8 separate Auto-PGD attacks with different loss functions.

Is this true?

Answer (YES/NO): NO